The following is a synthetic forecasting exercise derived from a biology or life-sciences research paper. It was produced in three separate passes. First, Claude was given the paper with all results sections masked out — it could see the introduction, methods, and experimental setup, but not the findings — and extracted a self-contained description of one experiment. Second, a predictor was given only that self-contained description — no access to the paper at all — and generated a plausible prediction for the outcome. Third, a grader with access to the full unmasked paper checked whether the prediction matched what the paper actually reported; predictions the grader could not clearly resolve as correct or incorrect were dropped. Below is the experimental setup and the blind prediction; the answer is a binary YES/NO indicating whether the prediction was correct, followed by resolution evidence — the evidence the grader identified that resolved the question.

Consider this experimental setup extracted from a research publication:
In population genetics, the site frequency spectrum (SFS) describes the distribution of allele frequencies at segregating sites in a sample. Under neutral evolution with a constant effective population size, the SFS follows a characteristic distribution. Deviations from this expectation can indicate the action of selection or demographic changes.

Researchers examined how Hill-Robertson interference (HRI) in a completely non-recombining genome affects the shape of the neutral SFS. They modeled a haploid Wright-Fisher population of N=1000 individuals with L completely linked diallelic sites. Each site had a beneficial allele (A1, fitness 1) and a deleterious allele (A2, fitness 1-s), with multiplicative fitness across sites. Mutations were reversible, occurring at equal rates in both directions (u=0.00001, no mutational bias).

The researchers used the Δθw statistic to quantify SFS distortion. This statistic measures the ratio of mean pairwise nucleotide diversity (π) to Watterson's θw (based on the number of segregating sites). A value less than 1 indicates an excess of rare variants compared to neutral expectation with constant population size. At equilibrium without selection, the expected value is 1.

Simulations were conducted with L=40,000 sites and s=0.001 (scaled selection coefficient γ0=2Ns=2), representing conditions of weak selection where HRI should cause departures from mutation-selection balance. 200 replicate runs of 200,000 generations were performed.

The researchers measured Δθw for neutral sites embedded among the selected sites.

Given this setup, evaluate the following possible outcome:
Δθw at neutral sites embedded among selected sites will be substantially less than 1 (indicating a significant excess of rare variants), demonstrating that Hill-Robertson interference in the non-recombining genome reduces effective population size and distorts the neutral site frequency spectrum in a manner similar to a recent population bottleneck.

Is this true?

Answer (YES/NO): YES